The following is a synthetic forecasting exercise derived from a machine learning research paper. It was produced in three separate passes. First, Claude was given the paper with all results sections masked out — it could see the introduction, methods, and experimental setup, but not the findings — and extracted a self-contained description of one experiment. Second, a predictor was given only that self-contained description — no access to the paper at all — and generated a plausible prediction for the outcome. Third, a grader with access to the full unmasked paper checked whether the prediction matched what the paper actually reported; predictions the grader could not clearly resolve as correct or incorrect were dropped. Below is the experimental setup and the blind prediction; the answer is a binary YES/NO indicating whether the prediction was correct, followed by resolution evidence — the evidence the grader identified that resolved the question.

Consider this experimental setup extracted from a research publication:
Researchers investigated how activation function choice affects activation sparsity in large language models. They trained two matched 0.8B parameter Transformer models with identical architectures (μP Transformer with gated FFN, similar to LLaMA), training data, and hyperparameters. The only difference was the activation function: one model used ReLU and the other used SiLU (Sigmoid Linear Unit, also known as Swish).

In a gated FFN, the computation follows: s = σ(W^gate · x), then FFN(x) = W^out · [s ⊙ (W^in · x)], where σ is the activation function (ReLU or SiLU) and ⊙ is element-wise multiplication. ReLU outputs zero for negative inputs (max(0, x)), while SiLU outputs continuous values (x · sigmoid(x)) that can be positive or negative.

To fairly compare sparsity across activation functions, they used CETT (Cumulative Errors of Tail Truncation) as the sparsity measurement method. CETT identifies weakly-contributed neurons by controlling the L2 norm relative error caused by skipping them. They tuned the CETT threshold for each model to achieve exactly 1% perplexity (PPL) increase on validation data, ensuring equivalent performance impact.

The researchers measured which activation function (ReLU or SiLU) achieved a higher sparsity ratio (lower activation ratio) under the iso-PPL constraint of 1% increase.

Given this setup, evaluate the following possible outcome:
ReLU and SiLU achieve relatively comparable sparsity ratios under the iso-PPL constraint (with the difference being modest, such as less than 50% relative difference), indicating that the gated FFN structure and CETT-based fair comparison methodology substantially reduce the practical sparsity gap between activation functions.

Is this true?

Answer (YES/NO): NO